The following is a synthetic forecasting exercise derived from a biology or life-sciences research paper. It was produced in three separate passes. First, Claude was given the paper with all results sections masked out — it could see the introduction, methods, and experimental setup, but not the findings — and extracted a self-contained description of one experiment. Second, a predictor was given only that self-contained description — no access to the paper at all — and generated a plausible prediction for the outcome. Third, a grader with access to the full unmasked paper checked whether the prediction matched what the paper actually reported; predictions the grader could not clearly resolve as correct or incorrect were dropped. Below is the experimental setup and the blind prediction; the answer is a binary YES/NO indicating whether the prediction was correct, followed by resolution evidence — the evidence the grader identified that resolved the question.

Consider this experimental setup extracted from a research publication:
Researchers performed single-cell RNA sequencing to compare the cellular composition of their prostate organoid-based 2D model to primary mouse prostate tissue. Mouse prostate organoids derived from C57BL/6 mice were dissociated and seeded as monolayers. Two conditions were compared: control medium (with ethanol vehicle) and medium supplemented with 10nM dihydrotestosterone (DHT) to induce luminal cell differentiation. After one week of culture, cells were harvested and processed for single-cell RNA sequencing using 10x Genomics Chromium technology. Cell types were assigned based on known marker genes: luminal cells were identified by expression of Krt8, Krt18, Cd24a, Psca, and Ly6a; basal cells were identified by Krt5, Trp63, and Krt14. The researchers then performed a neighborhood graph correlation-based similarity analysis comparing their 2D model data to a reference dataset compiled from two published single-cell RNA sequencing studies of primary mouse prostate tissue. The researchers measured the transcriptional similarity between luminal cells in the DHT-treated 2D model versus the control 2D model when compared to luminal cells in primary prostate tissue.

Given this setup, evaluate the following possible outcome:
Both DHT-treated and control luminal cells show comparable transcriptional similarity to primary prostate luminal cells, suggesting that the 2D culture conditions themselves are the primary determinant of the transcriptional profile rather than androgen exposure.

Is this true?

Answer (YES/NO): NO